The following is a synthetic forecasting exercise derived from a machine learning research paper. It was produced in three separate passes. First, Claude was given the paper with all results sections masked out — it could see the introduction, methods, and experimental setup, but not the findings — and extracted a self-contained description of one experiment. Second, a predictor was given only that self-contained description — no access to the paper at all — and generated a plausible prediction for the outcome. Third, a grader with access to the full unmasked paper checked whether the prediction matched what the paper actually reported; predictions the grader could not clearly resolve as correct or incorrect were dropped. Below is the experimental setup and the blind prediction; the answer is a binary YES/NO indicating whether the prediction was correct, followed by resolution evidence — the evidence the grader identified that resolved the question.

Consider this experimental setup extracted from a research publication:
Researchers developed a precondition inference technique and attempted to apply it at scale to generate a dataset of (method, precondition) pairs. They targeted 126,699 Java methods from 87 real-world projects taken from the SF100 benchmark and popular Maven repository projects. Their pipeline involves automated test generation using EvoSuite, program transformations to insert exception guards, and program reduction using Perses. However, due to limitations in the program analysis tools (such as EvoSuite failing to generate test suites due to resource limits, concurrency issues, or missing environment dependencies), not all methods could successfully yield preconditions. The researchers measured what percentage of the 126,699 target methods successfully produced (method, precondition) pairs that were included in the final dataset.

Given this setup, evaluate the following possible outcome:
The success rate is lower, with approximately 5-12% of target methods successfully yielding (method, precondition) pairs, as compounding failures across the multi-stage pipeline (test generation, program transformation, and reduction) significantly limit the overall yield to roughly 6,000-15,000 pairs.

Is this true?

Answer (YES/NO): NO